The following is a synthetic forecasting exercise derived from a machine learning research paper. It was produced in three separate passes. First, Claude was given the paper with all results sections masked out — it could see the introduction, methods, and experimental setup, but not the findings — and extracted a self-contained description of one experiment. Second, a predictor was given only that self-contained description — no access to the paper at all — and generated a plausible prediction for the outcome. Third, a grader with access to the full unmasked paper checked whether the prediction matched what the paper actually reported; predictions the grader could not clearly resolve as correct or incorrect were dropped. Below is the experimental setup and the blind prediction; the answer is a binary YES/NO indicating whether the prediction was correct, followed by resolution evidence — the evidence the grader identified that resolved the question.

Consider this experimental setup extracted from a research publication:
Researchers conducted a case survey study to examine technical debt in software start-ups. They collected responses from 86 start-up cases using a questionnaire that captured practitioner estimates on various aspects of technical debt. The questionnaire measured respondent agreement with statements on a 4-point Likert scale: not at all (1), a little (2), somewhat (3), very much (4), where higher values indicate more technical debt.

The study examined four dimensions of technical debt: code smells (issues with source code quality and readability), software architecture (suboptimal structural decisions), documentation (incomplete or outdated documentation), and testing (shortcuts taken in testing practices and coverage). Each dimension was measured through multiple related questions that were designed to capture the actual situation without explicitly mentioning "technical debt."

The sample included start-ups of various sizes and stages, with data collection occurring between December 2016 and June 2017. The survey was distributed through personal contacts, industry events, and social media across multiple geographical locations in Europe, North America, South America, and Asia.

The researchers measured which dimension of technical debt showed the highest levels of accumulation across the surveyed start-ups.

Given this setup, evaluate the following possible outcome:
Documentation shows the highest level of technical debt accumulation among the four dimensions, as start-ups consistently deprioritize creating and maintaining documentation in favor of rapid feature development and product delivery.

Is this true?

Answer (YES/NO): NO